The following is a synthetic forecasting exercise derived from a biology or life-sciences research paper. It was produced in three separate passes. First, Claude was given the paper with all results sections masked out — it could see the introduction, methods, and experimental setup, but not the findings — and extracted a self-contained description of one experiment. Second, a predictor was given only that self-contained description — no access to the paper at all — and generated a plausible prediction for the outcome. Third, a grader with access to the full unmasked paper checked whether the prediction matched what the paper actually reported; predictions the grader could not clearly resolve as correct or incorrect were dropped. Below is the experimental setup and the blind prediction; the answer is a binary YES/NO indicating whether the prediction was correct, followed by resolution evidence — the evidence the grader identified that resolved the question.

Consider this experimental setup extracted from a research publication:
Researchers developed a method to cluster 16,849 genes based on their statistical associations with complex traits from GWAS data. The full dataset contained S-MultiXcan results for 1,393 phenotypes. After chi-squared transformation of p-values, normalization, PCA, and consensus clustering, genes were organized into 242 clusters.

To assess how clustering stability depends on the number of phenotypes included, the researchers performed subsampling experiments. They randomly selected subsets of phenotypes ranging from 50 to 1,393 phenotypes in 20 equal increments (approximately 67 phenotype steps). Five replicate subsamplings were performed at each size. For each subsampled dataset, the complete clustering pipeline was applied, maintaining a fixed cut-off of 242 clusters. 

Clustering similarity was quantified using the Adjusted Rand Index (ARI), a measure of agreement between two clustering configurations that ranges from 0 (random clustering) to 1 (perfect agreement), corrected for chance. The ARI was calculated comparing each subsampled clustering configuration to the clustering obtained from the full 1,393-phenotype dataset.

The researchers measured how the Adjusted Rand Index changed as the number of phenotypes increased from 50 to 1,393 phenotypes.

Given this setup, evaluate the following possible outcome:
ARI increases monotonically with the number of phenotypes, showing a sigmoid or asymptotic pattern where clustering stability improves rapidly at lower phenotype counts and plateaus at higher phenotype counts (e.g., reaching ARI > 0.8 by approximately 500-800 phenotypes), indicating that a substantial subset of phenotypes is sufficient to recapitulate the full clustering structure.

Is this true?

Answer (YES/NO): NO